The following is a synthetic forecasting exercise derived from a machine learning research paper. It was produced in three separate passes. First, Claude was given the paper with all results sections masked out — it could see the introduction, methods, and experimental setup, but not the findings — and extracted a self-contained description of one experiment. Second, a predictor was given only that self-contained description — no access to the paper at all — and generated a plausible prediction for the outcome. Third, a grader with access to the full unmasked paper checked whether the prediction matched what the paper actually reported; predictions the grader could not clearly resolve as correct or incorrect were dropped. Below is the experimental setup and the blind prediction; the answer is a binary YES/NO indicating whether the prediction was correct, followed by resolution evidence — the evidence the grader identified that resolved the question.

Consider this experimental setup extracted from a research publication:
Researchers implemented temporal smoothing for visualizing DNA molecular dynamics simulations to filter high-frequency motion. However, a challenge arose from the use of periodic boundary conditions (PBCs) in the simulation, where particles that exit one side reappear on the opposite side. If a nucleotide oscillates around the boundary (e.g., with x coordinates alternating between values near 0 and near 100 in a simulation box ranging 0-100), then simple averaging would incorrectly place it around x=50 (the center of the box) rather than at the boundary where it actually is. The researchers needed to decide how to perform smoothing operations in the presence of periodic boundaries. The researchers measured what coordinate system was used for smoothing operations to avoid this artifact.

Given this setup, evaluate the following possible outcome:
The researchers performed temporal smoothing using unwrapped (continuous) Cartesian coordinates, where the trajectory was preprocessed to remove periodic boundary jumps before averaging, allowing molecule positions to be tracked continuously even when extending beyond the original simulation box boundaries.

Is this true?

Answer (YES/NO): YES